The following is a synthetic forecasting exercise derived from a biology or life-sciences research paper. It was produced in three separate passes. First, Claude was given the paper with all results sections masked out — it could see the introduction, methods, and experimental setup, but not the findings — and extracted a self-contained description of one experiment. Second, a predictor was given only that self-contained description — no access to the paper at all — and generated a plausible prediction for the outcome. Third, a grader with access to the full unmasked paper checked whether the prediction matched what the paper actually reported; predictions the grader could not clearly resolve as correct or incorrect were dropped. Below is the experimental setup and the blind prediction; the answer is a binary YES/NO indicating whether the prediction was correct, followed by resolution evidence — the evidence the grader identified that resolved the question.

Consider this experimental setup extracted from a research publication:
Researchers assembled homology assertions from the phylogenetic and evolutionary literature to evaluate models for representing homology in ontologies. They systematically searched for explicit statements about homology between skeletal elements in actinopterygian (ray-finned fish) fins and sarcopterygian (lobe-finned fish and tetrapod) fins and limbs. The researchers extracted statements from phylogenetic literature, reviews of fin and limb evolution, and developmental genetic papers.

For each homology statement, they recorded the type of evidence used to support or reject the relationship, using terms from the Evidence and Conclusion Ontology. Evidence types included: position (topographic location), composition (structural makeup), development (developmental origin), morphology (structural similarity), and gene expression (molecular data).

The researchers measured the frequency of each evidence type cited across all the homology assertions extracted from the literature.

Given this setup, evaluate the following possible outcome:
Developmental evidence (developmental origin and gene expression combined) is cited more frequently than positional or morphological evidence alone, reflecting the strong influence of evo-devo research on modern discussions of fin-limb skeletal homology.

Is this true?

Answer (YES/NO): YES